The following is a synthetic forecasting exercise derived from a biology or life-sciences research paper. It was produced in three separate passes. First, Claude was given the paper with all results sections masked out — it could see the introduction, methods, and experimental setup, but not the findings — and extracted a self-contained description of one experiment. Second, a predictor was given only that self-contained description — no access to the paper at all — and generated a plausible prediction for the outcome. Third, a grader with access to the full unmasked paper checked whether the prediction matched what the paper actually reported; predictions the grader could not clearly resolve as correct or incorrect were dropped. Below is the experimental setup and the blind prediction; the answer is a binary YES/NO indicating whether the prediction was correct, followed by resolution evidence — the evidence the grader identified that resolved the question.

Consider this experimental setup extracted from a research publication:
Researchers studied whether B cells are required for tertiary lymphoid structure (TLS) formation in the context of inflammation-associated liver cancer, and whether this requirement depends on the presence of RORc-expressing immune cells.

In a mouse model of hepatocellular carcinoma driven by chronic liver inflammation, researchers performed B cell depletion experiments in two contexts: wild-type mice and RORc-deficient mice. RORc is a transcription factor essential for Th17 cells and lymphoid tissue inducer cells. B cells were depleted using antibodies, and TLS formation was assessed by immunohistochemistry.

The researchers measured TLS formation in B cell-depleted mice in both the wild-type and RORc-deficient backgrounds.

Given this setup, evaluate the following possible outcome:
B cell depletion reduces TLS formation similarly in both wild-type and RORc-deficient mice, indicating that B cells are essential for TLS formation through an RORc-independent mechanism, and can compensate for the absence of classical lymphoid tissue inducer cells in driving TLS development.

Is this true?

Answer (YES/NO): NO